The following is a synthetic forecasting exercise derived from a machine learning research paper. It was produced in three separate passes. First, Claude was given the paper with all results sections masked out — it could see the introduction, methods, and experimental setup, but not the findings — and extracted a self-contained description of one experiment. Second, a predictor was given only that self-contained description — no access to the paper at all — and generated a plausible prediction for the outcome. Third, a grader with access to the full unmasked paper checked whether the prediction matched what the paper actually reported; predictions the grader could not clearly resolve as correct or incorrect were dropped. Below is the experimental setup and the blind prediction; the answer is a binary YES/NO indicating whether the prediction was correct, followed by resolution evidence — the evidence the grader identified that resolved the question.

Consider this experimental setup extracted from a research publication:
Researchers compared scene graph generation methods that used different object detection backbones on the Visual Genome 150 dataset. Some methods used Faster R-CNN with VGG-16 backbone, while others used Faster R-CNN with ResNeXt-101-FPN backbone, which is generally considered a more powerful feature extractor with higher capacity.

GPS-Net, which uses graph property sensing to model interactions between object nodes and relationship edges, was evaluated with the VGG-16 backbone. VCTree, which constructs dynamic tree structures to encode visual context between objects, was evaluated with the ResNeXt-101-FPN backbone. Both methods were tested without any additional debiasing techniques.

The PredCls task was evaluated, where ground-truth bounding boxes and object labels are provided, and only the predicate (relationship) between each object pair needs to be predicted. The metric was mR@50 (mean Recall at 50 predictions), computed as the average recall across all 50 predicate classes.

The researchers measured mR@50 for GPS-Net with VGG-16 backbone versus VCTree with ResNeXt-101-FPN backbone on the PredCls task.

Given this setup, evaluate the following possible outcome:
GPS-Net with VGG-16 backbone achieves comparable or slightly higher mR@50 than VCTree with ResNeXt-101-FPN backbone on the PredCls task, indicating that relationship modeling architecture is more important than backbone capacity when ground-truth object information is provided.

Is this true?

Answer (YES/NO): NO